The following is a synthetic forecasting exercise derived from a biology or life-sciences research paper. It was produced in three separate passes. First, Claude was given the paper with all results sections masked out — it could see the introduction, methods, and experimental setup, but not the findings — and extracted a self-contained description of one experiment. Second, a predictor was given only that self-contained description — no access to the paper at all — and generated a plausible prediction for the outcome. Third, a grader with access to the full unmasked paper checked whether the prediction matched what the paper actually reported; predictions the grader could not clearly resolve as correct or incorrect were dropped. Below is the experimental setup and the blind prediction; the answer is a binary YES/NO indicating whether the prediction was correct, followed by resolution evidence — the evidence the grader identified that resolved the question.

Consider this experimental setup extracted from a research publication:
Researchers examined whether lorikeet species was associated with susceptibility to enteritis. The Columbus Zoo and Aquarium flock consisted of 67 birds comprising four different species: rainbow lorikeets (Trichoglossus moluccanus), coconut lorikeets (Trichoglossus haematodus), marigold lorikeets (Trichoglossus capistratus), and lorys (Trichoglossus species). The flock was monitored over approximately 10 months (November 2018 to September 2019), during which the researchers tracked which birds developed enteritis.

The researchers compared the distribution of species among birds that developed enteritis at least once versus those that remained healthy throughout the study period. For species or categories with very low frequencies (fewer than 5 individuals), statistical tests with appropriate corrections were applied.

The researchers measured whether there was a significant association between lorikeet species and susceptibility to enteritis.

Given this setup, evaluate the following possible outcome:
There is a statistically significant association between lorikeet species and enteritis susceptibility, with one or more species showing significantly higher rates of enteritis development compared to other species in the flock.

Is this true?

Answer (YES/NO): YES